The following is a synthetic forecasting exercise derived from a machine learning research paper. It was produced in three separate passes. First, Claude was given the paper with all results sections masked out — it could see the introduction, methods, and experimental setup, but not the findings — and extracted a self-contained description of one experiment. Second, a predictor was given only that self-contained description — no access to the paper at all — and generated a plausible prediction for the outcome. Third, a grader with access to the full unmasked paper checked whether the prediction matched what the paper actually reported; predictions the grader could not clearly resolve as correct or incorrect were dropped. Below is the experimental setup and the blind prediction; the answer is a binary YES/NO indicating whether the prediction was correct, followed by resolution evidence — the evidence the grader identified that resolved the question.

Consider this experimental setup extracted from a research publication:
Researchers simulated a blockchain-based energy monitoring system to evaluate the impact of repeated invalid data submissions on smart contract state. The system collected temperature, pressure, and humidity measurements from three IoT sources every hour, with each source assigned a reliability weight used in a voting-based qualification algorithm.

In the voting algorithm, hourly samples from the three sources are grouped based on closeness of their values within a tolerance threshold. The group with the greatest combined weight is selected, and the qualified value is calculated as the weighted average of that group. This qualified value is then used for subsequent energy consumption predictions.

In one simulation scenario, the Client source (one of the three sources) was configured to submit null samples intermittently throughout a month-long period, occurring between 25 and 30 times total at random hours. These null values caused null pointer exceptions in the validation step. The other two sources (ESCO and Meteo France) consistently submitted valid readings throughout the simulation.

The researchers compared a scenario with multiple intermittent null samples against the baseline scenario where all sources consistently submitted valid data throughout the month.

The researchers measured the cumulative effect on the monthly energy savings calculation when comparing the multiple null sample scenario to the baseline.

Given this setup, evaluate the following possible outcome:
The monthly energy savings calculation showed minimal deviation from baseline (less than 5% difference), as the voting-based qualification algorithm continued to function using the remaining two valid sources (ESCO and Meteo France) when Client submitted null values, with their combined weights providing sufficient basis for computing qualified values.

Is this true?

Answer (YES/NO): YES